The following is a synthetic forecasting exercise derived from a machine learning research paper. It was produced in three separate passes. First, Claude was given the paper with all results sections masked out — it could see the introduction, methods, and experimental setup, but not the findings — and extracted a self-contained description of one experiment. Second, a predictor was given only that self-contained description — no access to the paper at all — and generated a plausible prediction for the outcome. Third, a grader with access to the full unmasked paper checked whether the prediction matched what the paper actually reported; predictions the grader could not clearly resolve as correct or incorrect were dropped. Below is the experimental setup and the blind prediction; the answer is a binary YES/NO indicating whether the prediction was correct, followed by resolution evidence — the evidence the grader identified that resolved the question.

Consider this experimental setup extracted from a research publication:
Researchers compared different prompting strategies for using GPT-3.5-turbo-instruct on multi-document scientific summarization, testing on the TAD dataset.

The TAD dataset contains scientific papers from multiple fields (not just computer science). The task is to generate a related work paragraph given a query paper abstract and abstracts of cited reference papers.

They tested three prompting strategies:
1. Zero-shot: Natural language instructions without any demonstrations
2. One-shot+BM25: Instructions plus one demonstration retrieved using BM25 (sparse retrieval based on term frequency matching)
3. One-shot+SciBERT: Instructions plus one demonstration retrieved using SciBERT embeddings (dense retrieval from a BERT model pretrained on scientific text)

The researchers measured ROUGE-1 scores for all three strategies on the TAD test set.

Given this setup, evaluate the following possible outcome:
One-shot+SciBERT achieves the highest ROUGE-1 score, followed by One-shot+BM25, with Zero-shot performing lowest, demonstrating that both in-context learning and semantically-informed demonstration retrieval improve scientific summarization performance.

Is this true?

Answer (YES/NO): NO